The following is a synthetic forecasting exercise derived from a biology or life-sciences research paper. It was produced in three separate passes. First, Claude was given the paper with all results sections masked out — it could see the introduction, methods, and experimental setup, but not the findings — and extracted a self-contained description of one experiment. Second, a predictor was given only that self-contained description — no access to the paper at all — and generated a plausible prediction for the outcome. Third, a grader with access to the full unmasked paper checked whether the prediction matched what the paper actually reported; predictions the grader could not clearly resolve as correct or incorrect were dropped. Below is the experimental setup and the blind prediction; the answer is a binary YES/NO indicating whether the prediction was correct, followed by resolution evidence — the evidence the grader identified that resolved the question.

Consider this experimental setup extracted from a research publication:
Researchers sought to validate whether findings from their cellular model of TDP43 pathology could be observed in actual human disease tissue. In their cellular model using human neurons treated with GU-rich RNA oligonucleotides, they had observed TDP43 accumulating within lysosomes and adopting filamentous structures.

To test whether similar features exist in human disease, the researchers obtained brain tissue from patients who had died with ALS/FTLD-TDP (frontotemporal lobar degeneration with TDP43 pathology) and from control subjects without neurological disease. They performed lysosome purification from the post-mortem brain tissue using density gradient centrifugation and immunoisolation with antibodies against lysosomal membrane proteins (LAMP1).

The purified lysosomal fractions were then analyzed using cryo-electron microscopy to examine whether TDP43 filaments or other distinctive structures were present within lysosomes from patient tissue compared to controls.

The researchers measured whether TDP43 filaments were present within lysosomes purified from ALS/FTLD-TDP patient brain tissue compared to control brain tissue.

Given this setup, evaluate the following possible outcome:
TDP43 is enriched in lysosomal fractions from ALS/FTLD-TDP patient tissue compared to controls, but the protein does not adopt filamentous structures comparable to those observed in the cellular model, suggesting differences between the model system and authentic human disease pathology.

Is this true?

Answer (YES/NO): NO